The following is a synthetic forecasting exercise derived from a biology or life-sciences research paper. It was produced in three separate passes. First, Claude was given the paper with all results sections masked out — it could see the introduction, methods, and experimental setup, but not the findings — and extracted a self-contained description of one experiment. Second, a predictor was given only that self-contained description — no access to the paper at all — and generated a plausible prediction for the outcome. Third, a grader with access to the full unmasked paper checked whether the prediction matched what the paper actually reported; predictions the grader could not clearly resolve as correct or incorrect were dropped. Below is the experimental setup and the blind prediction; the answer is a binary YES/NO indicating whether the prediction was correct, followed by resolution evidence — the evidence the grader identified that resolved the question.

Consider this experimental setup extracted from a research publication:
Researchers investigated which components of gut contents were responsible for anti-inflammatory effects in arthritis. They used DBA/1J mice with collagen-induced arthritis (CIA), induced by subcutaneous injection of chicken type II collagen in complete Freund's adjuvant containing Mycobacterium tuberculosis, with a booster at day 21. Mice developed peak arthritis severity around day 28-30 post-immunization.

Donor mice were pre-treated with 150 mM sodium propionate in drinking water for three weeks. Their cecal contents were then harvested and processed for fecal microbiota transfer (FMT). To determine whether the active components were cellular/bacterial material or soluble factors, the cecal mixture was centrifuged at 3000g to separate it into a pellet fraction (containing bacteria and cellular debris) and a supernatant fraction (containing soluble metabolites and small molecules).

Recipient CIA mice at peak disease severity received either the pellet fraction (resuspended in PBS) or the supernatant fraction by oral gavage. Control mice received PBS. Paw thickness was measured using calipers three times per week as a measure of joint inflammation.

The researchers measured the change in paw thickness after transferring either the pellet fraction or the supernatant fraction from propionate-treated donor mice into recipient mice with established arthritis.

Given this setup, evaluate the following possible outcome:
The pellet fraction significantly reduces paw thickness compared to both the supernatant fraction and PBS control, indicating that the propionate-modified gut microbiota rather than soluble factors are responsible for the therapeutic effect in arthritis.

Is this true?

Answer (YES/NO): NO